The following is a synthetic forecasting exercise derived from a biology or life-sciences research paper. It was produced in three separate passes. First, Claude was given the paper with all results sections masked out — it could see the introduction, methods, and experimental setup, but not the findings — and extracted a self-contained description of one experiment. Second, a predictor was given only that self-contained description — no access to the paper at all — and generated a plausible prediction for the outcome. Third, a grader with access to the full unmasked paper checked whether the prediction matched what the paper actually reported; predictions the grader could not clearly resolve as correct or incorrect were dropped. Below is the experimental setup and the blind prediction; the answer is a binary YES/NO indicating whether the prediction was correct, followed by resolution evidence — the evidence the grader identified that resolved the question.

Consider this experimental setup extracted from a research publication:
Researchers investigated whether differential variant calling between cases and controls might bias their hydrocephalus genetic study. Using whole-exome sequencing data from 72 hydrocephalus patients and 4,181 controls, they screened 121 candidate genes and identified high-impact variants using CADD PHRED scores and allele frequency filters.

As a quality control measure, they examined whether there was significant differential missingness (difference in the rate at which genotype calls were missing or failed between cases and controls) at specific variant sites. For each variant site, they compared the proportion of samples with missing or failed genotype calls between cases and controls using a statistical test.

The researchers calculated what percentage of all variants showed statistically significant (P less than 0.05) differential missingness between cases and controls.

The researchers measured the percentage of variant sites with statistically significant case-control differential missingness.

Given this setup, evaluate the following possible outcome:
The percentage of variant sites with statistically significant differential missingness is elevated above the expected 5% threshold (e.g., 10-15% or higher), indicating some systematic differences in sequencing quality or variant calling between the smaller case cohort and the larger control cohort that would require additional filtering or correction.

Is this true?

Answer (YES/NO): NO